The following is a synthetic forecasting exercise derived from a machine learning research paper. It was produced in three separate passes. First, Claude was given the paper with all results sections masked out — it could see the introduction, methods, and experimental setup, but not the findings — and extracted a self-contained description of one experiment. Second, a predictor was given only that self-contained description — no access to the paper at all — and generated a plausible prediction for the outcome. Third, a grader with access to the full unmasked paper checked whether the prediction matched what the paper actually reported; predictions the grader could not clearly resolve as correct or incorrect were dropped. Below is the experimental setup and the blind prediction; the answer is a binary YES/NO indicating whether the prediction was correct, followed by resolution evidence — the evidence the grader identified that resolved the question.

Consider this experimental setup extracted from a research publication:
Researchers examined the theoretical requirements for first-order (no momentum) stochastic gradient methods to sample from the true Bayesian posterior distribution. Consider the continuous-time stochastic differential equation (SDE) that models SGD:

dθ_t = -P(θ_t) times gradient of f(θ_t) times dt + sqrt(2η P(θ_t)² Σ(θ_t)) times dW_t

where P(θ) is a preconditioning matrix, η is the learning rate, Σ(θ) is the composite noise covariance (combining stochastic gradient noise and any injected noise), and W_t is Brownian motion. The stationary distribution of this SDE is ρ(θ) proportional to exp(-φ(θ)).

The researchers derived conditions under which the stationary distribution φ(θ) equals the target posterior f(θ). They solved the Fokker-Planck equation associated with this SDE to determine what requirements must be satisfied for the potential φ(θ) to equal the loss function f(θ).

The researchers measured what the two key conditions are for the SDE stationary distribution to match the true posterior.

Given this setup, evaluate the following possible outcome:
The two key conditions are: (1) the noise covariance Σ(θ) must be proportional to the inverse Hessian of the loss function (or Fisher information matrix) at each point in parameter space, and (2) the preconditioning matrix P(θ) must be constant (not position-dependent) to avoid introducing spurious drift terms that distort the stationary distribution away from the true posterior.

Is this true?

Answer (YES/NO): NO